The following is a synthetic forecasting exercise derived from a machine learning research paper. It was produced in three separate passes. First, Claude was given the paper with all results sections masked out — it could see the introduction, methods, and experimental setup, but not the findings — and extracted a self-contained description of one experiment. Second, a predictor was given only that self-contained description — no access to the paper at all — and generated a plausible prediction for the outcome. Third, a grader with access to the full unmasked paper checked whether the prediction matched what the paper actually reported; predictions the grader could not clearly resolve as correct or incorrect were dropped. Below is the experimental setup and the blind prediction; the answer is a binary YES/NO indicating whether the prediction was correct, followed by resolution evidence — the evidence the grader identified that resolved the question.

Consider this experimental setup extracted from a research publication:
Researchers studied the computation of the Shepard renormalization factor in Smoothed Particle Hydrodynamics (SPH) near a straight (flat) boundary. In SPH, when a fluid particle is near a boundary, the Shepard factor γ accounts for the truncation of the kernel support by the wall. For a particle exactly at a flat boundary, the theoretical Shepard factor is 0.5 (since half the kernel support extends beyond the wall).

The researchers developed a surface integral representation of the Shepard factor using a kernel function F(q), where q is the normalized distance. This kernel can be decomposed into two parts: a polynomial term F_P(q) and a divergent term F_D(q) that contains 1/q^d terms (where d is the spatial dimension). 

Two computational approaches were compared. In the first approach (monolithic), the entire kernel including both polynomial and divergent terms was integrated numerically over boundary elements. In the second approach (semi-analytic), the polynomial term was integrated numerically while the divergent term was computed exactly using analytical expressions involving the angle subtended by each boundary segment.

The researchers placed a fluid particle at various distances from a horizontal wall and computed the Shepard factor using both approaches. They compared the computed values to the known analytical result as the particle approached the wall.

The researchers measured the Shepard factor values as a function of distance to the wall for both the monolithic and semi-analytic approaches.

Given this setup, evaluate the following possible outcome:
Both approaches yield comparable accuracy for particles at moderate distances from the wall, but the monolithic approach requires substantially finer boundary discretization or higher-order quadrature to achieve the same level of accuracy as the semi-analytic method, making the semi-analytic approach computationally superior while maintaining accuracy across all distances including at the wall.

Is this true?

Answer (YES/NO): NO